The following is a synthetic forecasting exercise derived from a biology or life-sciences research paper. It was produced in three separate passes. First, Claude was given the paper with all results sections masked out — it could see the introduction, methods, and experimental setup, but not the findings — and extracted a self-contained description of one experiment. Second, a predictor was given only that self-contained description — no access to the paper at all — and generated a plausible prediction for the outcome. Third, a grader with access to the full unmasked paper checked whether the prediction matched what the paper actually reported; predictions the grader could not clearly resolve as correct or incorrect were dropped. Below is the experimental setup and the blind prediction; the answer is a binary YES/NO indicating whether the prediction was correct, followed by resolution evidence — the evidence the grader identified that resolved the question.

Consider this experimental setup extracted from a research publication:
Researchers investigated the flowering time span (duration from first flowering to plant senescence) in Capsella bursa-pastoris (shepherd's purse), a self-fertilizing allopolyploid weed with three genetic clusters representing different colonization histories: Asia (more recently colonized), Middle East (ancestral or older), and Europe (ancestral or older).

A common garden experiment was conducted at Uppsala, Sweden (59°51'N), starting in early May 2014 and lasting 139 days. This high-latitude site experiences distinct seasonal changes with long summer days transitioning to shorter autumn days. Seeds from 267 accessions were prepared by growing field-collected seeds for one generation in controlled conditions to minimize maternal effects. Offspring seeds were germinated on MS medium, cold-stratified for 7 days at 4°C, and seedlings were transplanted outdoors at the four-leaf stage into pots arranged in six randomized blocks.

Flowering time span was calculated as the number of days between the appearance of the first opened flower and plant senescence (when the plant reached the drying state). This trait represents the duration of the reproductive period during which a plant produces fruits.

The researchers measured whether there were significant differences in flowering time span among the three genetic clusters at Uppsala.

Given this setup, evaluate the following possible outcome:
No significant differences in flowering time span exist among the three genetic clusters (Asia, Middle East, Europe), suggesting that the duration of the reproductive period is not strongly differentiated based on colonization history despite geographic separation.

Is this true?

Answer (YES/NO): NO